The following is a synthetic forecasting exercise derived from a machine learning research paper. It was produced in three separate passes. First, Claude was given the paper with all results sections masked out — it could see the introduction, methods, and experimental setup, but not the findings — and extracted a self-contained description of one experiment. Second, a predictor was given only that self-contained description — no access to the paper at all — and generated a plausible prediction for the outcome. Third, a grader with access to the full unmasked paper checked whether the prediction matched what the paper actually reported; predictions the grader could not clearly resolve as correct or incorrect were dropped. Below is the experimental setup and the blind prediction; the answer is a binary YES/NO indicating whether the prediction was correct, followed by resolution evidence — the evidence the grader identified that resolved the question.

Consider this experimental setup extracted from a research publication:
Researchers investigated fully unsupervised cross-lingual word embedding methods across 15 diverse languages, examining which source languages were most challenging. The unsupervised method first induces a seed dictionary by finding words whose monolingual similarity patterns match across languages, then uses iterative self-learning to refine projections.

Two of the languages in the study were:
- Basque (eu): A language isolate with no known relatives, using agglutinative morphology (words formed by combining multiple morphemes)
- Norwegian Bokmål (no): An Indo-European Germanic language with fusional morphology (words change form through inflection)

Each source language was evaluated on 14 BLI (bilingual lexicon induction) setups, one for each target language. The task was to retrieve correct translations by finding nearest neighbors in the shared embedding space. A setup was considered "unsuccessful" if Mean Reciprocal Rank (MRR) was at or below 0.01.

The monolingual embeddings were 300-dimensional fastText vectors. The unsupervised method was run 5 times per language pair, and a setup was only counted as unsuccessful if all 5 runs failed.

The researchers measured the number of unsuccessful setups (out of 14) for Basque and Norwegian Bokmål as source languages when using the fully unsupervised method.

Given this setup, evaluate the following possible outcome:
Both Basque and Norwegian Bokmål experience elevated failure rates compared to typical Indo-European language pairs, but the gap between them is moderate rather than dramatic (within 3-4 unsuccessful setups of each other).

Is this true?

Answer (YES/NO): NO